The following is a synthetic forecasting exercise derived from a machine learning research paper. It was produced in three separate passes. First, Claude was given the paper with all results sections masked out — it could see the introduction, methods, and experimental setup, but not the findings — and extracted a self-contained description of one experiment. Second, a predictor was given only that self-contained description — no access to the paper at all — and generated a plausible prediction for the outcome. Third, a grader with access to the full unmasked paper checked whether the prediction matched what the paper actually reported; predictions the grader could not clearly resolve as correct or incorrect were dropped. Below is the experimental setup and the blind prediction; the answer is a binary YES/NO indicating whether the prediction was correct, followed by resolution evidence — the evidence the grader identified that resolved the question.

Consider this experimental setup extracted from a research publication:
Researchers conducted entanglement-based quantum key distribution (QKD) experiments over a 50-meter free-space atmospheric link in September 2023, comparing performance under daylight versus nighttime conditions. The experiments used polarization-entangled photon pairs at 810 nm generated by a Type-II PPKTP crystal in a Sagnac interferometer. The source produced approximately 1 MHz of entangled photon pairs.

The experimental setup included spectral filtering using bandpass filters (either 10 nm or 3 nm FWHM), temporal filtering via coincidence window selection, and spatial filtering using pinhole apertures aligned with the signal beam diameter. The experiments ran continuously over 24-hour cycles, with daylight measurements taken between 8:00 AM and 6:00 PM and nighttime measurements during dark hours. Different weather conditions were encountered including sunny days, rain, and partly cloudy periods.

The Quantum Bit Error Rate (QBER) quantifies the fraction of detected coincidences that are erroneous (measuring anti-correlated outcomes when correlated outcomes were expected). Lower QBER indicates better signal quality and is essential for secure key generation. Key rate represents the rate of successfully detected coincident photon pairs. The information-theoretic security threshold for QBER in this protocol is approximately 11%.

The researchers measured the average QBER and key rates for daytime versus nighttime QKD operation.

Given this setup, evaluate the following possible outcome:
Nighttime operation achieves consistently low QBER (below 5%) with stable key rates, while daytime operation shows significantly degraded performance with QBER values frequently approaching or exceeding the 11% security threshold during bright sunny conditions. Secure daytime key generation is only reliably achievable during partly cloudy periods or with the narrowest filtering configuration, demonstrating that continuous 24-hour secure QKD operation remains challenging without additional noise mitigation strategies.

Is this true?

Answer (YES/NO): NO